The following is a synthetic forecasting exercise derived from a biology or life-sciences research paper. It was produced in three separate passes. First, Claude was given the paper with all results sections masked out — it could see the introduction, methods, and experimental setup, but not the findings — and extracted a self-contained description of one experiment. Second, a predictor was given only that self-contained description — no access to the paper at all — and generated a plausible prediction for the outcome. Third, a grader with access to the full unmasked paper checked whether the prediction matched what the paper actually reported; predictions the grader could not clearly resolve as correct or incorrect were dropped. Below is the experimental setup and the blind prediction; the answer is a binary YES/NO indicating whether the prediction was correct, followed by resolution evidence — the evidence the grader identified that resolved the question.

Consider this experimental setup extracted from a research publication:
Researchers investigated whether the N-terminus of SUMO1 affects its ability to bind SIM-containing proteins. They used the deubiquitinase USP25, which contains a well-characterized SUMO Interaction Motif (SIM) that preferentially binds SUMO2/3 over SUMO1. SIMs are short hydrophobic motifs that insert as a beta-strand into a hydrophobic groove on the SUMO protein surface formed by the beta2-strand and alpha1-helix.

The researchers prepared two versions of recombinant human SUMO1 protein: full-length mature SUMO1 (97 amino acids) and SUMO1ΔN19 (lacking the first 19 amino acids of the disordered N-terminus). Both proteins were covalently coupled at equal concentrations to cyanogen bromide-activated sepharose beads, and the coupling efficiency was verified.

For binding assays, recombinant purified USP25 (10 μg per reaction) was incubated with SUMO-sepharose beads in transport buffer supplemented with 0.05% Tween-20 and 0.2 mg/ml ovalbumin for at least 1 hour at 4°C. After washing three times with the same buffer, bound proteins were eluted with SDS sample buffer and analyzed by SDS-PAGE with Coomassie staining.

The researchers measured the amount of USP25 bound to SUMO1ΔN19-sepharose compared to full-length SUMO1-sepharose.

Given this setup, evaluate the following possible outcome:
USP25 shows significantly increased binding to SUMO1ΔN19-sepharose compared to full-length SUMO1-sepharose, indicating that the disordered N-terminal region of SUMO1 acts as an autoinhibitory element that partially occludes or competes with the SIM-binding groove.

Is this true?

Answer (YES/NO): YES